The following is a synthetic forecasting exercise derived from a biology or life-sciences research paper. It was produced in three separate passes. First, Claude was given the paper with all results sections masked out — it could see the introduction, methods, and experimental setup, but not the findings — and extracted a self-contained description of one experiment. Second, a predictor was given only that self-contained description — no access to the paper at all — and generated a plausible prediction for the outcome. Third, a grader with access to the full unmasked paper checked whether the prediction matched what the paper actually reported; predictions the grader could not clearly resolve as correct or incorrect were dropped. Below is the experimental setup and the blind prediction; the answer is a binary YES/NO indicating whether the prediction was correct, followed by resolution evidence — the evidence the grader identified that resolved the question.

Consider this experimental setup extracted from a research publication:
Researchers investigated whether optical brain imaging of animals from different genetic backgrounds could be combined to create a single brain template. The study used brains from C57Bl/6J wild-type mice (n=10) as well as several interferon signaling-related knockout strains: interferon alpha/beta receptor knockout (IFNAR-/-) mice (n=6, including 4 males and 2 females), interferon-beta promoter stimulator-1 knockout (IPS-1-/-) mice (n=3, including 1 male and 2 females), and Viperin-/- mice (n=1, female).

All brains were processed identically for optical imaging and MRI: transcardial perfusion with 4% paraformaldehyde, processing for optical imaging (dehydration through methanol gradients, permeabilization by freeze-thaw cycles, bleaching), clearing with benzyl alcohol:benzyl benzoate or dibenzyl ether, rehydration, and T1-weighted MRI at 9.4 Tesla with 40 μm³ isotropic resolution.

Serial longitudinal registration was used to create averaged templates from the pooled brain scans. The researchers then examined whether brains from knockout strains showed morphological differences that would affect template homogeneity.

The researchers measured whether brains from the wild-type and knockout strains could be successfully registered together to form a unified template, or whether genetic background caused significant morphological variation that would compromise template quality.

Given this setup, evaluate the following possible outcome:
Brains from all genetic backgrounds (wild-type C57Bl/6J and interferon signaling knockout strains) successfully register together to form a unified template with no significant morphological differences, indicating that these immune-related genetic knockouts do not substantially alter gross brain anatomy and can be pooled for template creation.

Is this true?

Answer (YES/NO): YES